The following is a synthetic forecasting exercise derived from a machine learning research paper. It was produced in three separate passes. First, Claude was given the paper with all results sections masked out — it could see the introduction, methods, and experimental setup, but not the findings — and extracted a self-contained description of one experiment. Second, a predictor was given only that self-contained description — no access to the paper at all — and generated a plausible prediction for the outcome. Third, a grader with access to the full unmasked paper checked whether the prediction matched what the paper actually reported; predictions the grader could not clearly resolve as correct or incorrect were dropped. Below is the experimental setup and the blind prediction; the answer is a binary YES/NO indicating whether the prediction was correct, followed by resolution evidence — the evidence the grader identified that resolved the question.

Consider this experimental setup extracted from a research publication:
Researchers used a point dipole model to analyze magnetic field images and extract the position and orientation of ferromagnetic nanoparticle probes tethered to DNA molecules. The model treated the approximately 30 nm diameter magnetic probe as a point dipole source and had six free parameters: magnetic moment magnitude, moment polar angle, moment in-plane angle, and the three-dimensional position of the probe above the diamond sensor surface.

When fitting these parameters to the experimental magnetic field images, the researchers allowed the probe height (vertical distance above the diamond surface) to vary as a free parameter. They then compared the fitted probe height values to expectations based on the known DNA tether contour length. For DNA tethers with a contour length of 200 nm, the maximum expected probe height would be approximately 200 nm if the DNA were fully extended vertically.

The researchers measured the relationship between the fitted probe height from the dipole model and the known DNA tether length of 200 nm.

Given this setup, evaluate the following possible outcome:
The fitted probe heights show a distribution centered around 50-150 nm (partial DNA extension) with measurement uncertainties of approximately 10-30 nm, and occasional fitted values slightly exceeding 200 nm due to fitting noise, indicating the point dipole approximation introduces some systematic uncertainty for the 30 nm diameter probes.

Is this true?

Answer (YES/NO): NO